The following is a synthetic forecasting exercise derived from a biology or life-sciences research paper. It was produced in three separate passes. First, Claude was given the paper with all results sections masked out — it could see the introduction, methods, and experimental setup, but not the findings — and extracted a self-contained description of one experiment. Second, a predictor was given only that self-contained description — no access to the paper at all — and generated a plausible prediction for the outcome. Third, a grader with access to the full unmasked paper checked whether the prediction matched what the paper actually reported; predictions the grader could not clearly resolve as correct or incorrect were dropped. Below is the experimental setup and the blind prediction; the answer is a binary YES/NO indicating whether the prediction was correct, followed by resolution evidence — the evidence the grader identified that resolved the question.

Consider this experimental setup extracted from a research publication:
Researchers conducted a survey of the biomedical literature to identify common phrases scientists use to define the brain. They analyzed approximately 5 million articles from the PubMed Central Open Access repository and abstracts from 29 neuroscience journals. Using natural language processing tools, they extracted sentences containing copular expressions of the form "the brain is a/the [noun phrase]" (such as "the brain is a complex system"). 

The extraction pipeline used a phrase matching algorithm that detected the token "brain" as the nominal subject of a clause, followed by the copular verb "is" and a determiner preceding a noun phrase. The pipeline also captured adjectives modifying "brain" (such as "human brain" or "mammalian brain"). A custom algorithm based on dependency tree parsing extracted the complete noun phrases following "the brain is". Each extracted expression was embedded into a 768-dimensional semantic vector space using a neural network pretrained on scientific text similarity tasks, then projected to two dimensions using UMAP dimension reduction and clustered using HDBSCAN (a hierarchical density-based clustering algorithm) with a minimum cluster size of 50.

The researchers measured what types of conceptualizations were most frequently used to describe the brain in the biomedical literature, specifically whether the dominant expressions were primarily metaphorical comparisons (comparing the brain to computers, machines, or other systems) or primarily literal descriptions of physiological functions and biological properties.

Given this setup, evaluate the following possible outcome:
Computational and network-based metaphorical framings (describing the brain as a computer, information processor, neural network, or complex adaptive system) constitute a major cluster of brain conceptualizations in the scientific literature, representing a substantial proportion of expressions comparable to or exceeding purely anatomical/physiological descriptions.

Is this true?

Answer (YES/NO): YES